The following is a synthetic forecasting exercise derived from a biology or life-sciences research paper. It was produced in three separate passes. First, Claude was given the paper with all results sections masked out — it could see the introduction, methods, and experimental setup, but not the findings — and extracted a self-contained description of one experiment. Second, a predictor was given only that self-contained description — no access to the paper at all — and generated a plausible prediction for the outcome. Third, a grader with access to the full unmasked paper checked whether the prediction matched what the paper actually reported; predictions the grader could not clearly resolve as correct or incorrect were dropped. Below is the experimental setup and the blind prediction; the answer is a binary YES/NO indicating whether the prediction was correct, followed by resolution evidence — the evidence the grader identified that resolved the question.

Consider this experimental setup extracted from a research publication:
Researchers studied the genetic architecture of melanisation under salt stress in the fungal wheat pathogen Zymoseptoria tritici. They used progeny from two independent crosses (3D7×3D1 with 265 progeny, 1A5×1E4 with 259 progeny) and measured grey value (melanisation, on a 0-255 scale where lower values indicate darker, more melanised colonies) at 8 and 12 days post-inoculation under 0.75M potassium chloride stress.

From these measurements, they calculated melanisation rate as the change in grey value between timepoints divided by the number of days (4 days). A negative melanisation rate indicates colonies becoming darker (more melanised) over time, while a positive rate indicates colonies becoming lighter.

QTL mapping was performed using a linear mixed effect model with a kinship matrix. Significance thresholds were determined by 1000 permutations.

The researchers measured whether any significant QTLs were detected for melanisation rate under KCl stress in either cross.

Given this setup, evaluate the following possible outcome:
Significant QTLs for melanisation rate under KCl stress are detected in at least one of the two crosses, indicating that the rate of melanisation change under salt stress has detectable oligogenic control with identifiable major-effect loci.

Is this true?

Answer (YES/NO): YES